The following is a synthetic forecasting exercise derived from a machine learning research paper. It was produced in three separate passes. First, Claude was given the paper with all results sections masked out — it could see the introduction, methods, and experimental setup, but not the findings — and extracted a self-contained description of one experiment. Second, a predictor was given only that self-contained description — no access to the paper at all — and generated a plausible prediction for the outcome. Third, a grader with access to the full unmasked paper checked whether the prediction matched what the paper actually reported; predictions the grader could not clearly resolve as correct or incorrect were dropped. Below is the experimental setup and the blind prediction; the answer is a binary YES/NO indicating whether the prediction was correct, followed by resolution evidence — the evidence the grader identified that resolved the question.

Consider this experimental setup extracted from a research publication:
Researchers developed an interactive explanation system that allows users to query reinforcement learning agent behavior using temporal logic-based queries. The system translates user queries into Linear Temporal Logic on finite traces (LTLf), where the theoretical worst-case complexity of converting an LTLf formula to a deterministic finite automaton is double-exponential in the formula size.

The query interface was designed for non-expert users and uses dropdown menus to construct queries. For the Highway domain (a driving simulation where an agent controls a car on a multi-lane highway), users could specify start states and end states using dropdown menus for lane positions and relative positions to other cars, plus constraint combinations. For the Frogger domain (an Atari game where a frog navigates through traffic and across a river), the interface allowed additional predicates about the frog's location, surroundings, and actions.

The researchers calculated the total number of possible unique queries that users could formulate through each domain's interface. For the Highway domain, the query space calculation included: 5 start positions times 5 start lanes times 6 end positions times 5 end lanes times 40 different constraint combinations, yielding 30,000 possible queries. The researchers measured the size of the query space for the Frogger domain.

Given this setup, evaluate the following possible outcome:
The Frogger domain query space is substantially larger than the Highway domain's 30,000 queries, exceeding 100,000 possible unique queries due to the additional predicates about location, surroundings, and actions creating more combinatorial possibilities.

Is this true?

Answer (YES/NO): YES